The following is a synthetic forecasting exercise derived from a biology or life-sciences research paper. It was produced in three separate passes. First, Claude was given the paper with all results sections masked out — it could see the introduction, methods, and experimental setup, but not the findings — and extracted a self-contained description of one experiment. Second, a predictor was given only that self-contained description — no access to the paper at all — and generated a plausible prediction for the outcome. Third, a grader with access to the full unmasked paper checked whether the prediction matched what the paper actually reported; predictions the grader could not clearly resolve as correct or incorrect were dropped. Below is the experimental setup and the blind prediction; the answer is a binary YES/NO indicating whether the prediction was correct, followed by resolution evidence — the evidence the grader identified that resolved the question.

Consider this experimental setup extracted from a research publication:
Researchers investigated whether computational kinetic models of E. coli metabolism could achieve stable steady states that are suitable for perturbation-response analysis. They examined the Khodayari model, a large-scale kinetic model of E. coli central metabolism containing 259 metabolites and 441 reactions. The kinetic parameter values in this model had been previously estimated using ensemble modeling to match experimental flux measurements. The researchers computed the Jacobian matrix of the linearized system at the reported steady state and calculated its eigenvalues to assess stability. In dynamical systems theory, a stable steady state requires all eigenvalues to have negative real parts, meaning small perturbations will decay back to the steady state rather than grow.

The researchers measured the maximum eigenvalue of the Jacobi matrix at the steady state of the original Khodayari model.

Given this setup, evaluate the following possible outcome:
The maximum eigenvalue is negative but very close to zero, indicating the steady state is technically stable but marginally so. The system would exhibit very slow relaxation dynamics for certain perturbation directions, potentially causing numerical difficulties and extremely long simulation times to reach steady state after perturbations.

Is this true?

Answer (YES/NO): NO